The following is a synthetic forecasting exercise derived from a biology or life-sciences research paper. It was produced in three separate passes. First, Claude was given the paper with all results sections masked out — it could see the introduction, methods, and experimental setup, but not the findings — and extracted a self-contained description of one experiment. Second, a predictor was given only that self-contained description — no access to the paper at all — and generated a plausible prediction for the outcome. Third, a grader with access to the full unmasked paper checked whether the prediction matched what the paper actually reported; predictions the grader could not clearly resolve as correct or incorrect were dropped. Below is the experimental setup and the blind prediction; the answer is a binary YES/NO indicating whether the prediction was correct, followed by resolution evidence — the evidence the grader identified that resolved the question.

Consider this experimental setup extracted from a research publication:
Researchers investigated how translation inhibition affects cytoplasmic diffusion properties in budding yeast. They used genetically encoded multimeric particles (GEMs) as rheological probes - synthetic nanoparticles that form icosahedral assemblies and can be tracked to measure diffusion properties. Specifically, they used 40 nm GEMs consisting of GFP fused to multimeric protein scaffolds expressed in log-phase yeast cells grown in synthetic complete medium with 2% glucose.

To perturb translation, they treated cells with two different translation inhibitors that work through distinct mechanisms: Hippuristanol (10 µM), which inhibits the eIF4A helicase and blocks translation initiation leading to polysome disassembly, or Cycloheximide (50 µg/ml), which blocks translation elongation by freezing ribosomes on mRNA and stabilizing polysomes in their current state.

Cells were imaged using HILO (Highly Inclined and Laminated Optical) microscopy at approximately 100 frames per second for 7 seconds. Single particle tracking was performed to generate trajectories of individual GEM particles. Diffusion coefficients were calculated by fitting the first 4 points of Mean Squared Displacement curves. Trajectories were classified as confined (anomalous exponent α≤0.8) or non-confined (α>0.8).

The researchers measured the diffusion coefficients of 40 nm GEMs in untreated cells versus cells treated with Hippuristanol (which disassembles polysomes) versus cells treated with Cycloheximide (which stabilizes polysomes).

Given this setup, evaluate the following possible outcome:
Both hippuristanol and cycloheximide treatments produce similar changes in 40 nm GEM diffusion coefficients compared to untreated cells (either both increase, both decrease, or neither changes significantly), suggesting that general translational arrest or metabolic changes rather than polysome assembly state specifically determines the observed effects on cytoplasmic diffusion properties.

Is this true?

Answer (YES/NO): NO